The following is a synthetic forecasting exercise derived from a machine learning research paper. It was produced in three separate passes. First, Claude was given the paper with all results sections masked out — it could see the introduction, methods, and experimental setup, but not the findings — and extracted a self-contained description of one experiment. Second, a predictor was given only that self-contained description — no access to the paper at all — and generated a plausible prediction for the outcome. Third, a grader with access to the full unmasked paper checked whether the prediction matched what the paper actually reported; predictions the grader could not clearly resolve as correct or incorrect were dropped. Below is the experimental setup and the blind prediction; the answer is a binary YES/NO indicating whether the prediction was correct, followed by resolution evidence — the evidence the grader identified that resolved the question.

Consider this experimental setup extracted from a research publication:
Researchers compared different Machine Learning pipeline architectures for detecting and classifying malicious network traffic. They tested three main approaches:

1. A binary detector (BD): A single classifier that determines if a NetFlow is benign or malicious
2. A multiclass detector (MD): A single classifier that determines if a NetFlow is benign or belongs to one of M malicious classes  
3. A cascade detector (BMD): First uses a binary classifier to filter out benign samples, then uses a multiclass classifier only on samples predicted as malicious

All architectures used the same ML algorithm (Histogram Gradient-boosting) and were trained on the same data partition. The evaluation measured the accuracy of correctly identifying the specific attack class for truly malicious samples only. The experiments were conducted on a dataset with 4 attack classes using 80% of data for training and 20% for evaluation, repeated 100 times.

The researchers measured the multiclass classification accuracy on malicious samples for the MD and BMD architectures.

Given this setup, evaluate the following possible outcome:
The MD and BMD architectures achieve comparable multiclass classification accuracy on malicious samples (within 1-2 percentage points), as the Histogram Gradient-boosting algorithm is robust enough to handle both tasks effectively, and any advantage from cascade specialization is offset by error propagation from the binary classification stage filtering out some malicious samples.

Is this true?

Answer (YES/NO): NO